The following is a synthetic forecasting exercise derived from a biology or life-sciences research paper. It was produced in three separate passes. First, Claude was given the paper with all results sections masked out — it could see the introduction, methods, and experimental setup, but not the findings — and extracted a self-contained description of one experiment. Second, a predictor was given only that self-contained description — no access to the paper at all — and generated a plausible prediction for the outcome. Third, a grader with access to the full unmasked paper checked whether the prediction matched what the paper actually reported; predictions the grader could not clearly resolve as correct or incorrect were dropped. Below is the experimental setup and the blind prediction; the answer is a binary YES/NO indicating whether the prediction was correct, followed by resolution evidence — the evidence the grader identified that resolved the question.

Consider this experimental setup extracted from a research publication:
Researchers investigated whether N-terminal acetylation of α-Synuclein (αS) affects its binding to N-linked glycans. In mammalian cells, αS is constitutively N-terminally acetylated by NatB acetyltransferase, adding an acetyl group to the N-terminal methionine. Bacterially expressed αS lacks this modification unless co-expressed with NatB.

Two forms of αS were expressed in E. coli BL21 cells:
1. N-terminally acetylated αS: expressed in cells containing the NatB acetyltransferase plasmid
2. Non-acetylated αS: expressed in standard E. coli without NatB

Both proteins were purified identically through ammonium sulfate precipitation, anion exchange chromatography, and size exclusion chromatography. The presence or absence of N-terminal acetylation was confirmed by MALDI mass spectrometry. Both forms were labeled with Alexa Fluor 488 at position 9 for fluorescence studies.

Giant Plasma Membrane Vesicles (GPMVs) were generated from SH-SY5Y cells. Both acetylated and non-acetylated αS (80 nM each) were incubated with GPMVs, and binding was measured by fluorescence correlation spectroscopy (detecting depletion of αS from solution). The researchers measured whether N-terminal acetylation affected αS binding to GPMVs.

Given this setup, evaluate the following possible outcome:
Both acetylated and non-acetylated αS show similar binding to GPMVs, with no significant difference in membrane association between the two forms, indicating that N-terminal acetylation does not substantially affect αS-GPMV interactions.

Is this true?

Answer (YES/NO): NO